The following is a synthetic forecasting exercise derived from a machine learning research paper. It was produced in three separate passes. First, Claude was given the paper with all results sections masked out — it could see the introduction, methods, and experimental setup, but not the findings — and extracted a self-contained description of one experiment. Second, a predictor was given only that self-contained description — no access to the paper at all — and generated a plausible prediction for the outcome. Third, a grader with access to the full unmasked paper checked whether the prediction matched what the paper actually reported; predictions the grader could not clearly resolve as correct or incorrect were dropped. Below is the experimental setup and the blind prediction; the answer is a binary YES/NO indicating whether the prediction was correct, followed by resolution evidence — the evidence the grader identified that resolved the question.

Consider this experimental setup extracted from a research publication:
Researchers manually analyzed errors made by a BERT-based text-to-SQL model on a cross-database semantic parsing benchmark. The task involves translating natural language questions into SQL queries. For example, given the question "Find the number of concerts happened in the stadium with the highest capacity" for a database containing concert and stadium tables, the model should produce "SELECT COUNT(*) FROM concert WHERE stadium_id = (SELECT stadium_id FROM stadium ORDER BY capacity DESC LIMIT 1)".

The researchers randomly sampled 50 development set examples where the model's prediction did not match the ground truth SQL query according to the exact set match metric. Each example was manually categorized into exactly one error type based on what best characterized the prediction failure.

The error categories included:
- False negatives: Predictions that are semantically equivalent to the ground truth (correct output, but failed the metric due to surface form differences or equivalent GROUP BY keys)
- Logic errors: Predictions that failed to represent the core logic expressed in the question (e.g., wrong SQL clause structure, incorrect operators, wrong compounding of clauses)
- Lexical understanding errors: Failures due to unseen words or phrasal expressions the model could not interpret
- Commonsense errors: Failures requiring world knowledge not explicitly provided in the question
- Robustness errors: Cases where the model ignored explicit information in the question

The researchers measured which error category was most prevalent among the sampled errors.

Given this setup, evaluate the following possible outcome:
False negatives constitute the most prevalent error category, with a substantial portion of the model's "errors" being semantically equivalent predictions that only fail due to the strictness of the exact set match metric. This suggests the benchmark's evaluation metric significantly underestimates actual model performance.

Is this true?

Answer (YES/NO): NO